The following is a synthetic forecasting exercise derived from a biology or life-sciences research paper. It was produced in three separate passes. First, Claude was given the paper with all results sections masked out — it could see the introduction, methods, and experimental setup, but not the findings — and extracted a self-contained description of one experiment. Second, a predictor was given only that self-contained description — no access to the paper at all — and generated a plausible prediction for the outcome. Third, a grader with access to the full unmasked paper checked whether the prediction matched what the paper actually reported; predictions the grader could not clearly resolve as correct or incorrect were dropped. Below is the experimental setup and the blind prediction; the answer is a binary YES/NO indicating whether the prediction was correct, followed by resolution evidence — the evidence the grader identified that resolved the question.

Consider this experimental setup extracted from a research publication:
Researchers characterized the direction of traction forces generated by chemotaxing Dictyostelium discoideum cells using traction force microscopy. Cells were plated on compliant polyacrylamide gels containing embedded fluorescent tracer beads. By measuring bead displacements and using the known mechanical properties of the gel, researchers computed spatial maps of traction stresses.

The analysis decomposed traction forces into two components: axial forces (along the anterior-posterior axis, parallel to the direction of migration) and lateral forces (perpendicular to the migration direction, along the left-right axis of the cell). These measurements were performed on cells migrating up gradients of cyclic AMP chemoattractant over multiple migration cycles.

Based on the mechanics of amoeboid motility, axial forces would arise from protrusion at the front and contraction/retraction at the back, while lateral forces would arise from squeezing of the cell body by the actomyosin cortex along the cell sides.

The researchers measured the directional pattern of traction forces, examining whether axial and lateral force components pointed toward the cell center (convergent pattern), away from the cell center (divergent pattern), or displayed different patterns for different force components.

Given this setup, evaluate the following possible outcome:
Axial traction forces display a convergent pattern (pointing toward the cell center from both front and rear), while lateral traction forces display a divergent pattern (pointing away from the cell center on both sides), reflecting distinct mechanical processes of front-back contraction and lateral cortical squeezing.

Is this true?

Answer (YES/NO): NO